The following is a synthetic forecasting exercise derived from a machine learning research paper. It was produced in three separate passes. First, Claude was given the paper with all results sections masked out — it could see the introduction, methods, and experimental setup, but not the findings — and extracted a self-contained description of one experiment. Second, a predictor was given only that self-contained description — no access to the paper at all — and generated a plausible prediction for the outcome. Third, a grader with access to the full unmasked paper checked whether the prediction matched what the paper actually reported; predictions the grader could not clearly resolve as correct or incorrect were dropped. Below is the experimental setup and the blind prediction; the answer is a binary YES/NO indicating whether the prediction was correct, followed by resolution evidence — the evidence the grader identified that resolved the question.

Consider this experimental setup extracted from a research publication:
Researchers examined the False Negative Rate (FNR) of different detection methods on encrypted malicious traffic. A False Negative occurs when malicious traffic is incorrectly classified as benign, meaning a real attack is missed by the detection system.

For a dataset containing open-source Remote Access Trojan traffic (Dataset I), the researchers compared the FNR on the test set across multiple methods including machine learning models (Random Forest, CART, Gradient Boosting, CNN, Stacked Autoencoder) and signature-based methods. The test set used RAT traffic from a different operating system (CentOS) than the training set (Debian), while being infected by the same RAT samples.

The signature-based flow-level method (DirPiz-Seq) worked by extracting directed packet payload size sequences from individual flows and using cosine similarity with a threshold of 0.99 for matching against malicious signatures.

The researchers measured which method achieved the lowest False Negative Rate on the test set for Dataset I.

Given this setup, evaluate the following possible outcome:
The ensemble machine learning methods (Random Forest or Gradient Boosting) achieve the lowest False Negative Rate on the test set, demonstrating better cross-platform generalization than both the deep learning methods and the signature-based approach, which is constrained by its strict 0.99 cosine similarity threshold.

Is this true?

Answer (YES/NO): NO